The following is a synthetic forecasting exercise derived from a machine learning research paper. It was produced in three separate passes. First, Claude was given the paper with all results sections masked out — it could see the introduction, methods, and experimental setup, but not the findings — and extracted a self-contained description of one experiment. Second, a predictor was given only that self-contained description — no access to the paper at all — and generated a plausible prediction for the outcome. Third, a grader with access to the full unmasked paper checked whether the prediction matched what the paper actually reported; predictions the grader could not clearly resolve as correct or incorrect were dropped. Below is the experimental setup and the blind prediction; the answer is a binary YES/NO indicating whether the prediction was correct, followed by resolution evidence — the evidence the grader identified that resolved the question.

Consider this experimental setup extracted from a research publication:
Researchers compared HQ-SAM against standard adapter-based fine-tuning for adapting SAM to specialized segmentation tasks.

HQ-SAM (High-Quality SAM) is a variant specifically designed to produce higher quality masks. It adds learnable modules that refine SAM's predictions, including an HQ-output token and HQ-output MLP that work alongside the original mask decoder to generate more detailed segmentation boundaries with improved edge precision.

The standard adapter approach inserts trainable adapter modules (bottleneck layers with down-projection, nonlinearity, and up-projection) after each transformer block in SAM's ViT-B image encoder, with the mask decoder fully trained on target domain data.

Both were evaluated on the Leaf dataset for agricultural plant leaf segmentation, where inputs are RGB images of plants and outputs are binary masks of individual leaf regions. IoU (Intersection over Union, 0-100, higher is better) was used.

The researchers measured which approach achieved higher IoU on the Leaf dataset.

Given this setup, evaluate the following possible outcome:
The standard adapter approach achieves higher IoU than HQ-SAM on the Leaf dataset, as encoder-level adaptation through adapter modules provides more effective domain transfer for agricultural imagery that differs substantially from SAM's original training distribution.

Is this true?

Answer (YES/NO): YES